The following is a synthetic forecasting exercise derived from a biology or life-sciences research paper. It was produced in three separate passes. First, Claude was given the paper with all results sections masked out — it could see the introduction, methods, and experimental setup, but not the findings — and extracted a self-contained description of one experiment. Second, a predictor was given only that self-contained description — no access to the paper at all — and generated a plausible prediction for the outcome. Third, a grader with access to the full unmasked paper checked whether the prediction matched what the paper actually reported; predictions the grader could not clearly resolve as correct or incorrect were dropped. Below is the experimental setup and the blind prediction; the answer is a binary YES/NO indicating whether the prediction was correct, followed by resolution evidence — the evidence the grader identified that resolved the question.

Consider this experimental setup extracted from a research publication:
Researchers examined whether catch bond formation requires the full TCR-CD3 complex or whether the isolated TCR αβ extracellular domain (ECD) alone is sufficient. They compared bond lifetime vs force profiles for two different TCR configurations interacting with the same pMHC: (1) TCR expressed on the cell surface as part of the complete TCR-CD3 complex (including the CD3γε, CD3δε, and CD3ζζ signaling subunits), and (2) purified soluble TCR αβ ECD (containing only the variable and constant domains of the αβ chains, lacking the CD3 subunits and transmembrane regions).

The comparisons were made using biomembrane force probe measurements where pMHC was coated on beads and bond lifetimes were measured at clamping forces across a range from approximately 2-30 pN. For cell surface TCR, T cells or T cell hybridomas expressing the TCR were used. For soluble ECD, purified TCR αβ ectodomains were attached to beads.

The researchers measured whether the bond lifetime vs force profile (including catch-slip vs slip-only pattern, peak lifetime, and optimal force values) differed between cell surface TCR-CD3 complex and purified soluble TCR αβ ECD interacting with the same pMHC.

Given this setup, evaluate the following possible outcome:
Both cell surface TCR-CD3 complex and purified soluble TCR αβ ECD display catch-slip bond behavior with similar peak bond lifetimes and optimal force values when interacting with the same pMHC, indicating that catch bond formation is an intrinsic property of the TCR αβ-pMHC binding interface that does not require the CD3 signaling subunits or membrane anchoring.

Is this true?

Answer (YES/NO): NO